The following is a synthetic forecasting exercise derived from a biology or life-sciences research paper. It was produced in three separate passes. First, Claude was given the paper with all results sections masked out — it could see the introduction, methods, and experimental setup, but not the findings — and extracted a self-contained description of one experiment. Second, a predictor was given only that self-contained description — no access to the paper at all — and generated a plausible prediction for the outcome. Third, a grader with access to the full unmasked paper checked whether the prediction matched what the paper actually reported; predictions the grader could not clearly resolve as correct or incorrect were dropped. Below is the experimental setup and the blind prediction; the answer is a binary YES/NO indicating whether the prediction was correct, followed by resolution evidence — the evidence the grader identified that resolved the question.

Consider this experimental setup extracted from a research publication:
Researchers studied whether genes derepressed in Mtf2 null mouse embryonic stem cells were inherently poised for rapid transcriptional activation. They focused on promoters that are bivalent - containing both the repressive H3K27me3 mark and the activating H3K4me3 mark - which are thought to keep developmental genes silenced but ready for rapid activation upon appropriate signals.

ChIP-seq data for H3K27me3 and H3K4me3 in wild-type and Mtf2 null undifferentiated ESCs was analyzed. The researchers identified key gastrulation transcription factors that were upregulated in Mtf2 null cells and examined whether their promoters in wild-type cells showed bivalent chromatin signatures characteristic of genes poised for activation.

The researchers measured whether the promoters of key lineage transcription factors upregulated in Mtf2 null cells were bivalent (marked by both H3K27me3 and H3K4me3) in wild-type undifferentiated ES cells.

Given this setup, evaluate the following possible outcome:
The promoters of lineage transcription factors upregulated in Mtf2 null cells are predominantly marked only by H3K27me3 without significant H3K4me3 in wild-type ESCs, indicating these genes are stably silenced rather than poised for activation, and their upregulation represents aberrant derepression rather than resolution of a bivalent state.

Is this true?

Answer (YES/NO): NO